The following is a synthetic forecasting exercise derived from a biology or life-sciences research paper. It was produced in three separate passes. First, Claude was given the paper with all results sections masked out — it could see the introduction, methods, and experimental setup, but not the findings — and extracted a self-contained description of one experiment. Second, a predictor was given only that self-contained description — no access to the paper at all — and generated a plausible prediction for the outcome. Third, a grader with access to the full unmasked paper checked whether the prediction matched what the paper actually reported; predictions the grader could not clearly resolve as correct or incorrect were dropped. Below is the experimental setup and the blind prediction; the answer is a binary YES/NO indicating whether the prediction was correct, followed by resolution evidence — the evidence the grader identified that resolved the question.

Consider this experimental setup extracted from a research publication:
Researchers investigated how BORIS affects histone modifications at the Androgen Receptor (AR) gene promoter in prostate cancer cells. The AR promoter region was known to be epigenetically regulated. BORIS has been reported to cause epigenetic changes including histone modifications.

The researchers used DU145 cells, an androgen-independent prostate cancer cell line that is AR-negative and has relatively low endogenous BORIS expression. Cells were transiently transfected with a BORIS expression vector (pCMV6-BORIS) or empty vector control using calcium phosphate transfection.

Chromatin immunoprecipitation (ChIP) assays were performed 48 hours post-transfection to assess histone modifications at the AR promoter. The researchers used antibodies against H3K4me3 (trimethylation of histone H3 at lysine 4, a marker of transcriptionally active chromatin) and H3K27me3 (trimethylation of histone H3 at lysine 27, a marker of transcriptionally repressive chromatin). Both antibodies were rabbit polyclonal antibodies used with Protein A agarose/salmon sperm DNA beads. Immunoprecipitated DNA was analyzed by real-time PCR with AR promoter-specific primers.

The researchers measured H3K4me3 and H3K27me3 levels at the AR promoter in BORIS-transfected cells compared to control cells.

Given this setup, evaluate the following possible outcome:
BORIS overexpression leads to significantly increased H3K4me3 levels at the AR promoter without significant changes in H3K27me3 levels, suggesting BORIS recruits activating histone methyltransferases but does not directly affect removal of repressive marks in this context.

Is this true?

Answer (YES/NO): NO